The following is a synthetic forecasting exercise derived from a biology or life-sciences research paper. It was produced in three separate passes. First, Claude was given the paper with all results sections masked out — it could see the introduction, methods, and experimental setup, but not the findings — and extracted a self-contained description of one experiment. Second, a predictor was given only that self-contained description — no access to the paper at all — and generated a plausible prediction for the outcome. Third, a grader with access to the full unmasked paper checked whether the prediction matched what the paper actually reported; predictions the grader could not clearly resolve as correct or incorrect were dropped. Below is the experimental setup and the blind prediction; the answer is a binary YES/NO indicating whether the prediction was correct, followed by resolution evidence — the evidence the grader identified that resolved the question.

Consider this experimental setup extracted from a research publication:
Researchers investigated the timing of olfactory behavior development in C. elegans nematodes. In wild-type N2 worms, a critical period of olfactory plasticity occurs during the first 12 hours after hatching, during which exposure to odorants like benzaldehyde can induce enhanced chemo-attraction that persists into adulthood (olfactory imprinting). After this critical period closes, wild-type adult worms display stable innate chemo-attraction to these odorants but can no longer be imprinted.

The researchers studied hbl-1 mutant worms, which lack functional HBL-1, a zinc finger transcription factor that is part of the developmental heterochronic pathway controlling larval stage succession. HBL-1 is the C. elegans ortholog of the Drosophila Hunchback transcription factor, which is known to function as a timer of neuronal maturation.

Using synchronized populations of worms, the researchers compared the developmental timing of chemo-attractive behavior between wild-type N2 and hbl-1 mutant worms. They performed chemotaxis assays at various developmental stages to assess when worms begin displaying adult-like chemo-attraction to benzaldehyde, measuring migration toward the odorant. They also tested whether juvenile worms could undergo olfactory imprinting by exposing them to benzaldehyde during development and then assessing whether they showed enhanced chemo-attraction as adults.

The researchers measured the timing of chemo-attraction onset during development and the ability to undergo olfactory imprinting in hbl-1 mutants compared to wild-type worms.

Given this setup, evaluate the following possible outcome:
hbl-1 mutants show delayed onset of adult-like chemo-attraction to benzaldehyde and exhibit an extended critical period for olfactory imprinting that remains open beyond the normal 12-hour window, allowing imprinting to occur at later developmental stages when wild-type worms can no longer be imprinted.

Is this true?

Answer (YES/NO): NO